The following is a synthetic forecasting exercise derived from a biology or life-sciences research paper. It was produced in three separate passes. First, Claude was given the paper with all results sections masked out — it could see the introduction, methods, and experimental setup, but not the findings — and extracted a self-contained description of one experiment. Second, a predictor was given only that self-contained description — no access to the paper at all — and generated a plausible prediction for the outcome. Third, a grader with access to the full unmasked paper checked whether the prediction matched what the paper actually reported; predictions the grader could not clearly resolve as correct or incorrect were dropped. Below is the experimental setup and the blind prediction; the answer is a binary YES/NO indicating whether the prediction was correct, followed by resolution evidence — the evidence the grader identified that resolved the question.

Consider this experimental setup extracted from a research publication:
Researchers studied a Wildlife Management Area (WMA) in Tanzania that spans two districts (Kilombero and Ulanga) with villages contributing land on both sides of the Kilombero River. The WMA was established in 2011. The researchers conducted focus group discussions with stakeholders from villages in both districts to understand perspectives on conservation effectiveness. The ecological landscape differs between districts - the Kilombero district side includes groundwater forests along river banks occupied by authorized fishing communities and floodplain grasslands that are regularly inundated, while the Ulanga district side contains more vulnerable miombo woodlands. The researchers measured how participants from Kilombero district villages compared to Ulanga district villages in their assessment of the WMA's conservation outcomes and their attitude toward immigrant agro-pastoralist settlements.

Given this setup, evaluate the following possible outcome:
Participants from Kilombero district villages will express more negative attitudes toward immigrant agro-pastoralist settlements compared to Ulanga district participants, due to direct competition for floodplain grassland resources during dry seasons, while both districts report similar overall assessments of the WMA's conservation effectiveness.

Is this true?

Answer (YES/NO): NO